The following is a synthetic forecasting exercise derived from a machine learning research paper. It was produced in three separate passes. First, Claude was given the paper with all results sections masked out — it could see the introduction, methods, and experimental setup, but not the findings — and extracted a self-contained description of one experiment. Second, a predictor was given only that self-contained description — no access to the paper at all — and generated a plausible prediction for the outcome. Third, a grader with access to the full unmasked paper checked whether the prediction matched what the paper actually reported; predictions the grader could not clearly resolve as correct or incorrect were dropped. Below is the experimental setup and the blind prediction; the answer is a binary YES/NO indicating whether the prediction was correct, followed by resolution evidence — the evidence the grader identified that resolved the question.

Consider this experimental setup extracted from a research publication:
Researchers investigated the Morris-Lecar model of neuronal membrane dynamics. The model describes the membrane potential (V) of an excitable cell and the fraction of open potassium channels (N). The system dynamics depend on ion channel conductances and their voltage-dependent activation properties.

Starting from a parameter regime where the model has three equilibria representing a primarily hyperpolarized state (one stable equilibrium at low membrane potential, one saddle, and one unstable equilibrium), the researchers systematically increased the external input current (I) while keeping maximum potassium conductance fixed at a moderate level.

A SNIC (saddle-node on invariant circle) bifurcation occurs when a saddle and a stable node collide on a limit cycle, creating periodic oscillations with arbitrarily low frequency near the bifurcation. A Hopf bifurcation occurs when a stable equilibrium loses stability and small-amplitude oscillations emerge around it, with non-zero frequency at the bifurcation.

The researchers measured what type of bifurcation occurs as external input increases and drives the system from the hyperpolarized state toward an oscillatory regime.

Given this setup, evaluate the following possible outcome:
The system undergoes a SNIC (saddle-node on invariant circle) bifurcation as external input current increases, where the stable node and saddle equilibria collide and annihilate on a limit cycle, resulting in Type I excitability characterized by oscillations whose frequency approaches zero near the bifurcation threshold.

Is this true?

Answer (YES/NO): YES